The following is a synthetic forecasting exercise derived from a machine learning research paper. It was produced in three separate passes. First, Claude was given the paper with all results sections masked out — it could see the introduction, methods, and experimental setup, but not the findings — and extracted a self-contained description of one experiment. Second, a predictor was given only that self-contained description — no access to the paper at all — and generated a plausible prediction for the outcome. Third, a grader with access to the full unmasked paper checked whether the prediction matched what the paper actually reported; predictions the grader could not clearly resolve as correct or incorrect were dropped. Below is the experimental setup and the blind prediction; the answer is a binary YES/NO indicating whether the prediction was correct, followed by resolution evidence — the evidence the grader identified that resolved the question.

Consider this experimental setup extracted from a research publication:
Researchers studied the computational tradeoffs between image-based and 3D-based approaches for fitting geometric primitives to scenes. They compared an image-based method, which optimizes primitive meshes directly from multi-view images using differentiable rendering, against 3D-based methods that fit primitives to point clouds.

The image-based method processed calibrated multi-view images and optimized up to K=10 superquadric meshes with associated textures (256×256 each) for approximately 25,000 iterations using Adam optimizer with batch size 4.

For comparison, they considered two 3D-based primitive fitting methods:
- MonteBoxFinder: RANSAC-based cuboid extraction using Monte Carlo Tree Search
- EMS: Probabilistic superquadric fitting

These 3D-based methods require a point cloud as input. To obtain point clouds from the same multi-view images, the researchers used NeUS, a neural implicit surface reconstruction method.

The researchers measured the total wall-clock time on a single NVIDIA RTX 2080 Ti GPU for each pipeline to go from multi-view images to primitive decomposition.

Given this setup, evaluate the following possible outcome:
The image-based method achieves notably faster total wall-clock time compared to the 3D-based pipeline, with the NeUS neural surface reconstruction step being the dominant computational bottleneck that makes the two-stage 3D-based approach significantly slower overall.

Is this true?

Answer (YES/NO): YES